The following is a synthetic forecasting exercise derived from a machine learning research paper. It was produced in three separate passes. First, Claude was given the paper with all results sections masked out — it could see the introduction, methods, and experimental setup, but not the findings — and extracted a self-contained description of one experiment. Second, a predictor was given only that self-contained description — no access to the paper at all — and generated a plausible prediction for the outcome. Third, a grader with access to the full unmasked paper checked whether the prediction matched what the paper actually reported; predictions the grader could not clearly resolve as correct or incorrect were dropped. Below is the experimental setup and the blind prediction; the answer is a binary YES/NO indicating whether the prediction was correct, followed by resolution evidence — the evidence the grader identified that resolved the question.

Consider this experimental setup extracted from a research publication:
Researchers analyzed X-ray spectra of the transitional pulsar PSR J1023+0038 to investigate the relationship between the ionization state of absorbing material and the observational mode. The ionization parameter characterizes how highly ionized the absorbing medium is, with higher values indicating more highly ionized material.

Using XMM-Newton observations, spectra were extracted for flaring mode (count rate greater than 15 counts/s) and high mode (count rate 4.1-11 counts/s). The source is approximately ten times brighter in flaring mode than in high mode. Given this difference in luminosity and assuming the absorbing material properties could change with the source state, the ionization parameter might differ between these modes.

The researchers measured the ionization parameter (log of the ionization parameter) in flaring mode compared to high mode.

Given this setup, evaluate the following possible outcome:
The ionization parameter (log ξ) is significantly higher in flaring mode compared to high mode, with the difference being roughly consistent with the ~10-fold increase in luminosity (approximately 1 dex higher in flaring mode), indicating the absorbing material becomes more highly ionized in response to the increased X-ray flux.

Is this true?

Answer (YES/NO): NO